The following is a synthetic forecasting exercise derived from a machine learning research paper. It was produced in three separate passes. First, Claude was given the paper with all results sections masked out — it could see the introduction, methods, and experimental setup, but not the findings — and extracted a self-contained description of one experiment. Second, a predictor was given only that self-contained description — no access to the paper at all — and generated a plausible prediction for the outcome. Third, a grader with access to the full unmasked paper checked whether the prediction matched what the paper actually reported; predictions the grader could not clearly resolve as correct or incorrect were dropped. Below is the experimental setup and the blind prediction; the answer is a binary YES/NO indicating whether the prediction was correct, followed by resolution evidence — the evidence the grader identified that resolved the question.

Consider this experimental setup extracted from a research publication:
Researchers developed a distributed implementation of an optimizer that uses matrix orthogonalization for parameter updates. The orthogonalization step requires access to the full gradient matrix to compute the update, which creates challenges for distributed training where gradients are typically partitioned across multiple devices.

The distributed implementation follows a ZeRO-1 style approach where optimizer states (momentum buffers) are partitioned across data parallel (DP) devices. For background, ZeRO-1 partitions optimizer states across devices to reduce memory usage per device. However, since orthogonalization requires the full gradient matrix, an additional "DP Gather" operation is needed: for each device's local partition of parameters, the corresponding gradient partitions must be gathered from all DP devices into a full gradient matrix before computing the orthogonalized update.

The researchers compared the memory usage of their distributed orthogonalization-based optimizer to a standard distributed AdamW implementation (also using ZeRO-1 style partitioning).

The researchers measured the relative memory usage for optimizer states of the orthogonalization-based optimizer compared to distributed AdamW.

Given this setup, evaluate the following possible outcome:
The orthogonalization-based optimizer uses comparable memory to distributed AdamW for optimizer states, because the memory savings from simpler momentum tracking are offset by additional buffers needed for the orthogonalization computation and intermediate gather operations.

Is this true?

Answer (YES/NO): NO